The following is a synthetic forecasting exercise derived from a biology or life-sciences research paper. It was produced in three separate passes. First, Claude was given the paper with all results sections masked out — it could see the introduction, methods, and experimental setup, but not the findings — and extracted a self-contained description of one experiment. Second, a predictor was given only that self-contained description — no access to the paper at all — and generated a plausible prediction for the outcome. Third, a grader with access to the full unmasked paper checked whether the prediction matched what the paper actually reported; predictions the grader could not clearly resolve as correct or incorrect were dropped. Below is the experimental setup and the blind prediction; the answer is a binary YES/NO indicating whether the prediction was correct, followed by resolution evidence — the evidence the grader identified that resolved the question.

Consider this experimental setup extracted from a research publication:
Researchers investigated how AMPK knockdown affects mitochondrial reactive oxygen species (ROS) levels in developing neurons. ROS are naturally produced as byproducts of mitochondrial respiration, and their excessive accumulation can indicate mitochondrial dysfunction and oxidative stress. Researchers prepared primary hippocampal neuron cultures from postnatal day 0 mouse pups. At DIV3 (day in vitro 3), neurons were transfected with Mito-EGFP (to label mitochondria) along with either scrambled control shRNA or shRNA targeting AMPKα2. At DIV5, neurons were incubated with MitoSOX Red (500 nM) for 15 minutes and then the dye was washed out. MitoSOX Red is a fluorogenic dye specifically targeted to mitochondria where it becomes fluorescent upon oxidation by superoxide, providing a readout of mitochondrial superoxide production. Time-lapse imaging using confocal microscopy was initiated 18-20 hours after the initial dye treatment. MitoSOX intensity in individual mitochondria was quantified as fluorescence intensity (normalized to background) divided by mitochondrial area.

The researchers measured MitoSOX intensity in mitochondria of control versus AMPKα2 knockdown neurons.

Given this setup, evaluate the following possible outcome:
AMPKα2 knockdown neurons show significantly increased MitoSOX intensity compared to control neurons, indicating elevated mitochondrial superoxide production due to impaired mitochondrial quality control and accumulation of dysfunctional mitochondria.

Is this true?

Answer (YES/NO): NO